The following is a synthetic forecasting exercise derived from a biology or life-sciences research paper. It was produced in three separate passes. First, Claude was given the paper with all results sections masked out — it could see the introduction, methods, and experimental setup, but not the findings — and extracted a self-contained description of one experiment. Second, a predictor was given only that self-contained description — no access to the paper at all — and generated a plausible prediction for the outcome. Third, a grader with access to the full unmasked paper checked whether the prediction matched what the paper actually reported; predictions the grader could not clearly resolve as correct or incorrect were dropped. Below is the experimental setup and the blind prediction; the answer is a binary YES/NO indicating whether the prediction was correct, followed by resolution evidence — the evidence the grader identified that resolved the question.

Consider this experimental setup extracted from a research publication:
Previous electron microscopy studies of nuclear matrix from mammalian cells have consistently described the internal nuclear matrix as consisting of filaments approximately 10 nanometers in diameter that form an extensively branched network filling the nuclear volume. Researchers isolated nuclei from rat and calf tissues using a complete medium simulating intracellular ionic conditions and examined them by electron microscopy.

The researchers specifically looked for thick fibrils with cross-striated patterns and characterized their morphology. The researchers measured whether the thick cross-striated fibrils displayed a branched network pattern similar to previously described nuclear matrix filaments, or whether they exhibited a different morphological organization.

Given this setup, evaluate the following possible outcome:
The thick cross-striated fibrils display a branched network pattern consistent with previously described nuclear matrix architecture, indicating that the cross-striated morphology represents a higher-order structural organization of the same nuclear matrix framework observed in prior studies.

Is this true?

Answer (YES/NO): NO